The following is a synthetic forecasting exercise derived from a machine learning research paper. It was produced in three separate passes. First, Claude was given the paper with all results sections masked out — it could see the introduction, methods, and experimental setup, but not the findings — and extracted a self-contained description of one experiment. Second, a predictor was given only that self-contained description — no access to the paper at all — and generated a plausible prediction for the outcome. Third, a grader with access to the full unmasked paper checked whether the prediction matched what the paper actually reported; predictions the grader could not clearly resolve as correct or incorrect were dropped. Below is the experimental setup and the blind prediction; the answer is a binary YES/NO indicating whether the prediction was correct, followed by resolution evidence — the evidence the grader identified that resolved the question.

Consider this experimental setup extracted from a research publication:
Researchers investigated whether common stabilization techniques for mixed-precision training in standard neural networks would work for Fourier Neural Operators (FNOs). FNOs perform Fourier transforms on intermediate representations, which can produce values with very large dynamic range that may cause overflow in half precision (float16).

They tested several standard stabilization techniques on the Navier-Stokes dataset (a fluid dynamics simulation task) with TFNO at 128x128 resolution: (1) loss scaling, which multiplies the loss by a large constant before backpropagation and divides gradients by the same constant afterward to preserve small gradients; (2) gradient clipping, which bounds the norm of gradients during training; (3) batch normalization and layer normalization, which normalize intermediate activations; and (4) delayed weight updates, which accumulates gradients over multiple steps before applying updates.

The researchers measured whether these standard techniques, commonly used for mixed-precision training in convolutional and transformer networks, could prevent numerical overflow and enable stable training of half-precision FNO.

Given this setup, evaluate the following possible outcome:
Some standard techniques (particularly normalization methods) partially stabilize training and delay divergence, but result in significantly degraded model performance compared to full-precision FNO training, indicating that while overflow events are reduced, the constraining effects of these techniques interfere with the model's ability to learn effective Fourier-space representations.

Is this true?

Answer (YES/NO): NO